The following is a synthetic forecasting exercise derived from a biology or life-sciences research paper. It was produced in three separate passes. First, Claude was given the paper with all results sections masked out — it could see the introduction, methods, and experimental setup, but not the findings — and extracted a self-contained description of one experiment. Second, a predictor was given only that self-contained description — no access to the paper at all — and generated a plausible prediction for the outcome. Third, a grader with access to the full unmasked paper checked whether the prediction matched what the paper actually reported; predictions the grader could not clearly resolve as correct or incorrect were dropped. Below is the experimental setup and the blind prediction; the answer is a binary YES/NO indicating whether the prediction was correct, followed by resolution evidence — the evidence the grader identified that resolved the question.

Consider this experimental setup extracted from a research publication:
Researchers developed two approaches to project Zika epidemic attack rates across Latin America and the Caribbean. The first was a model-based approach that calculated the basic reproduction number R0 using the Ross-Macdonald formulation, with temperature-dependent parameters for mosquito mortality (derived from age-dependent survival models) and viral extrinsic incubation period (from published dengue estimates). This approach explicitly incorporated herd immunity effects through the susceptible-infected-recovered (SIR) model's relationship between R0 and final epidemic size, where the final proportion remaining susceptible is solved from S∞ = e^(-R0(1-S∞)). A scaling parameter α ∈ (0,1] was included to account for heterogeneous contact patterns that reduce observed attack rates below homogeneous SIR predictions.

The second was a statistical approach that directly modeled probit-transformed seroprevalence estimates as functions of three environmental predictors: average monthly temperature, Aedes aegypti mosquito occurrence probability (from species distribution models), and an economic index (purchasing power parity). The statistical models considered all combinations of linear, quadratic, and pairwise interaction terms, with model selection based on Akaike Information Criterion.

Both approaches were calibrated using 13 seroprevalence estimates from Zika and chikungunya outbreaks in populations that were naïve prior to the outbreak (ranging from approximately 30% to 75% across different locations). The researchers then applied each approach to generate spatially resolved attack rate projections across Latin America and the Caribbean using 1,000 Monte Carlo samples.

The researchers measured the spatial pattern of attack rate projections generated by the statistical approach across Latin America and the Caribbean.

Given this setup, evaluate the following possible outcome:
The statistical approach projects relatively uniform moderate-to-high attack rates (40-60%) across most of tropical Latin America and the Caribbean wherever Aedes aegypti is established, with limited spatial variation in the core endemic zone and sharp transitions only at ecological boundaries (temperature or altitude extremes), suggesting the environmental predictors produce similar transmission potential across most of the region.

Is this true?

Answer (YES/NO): NO